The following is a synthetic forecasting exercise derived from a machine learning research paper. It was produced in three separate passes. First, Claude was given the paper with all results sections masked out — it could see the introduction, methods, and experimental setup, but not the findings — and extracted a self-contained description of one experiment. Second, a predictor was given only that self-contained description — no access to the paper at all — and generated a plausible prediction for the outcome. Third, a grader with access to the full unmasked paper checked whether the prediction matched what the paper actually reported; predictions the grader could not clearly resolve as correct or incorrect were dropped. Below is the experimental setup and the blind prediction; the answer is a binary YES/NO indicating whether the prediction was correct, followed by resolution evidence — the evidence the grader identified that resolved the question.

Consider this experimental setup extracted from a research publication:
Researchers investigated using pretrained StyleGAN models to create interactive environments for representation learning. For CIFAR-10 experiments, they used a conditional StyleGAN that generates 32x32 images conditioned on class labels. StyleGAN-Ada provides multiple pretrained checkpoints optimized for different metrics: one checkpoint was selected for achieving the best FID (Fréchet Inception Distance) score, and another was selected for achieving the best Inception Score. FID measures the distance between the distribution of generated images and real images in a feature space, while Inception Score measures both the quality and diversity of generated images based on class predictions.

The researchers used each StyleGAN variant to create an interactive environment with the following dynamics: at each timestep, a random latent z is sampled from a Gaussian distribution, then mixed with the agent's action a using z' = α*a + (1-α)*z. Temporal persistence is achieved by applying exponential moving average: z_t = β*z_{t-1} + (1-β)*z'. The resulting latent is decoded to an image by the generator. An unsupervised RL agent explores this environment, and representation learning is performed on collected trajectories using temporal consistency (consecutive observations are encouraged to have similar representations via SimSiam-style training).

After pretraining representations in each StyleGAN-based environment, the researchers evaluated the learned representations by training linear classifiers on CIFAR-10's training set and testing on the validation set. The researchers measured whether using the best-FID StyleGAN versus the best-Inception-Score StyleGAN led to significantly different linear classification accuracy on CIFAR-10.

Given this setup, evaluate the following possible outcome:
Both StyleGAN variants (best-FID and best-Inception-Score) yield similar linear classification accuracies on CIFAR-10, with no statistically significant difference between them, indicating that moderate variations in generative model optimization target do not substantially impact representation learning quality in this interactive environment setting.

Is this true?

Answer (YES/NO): YES